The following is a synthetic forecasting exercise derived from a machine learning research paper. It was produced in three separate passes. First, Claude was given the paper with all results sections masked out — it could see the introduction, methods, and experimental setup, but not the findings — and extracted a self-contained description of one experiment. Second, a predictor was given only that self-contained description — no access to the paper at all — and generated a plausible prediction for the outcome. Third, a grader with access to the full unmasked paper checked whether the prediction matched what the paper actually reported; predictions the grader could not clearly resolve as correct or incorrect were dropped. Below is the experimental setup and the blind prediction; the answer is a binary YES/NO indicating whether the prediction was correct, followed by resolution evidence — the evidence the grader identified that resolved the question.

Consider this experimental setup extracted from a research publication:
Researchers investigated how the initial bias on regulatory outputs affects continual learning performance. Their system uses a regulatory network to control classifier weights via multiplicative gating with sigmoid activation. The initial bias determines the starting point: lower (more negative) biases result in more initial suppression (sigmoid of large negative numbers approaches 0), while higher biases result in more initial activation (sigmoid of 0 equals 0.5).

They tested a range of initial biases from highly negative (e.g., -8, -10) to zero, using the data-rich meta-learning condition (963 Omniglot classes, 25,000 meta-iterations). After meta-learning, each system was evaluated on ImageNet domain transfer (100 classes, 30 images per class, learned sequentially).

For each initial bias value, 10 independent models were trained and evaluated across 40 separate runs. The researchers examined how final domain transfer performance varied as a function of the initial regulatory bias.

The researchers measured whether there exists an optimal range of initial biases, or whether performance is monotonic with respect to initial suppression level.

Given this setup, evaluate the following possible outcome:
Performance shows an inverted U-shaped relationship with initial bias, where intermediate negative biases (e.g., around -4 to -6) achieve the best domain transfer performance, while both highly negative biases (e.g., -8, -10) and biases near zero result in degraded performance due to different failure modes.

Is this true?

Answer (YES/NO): NO